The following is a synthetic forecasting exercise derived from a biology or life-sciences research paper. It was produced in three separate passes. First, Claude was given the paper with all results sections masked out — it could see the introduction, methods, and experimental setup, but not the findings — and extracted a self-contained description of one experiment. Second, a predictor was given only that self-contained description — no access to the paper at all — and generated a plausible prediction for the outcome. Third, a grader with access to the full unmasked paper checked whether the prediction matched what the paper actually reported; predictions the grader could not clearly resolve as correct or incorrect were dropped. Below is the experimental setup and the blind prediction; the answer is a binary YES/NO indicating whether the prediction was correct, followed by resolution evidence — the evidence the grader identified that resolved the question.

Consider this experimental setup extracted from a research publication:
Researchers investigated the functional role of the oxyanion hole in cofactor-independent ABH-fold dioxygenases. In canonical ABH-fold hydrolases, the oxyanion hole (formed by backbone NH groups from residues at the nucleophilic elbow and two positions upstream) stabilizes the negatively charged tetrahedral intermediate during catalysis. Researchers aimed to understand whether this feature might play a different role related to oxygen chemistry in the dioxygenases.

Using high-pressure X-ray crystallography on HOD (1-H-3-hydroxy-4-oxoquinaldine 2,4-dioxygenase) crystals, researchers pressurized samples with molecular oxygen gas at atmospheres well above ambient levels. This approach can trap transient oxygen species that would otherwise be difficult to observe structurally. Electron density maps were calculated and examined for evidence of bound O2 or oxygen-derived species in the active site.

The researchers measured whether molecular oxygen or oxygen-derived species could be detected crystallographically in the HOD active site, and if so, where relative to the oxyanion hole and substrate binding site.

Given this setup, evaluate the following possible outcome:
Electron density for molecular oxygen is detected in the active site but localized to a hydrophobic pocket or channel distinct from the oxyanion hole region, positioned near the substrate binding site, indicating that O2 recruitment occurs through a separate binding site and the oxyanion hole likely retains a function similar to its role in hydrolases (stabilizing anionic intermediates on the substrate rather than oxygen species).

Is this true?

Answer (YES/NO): NO